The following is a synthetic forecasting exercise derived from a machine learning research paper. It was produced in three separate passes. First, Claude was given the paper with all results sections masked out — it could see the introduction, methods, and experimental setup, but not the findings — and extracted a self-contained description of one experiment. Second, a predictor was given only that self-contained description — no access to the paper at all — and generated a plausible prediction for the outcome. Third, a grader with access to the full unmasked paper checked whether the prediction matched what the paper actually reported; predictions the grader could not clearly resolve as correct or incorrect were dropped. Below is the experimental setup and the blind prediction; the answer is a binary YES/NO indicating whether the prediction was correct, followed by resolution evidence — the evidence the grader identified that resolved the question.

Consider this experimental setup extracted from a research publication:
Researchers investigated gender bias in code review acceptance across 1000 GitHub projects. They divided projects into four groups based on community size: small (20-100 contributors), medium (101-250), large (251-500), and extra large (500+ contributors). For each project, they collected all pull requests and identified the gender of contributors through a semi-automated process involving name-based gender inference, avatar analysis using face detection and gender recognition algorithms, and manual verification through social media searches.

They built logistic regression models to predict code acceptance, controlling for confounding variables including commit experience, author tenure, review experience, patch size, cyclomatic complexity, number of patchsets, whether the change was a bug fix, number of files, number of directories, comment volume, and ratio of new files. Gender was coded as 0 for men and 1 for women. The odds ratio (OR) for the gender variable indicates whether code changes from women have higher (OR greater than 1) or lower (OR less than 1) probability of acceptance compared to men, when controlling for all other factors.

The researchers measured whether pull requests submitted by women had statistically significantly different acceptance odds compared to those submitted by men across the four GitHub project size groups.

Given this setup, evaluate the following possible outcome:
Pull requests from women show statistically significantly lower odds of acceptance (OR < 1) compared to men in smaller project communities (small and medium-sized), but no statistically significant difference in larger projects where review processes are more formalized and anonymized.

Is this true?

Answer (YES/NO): NO